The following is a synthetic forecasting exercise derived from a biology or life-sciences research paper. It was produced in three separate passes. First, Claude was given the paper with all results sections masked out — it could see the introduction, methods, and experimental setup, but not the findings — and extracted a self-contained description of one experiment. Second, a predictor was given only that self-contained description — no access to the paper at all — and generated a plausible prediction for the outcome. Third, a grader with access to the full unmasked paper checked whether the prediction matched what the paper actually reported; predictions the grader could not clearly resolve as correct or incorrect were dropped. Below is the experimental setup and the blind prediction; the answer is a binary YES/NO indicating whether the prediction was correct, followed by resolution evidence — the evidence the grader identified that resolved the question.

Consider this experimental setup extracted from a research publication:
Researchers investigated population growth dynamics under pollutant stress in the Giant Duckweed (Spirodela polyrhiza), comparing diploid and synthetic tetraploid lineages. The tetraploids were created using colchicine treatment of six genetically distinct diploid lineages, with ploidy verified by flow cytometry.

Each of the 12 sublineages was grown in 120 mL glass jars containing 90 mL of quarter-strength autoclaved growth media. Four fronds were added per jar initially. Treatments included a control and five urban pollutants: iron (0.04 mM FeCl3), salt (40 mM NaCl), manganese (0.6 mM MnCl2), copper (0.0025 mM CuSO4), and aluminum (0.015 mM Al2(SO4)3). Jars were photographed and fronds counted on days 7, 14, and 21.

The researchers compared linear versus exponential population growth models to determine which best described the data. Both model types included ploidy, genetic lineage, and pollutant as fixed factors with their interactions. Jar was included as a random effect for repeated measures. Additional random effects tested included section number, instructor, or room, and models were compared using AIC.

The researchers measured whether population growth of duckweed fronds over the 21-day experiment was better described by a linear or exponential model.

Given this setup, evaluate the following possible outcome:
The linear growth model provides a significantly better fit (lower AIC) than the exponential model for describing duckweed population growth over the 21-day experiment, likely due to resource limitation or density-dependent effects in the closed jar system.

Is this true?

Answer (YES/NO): YES